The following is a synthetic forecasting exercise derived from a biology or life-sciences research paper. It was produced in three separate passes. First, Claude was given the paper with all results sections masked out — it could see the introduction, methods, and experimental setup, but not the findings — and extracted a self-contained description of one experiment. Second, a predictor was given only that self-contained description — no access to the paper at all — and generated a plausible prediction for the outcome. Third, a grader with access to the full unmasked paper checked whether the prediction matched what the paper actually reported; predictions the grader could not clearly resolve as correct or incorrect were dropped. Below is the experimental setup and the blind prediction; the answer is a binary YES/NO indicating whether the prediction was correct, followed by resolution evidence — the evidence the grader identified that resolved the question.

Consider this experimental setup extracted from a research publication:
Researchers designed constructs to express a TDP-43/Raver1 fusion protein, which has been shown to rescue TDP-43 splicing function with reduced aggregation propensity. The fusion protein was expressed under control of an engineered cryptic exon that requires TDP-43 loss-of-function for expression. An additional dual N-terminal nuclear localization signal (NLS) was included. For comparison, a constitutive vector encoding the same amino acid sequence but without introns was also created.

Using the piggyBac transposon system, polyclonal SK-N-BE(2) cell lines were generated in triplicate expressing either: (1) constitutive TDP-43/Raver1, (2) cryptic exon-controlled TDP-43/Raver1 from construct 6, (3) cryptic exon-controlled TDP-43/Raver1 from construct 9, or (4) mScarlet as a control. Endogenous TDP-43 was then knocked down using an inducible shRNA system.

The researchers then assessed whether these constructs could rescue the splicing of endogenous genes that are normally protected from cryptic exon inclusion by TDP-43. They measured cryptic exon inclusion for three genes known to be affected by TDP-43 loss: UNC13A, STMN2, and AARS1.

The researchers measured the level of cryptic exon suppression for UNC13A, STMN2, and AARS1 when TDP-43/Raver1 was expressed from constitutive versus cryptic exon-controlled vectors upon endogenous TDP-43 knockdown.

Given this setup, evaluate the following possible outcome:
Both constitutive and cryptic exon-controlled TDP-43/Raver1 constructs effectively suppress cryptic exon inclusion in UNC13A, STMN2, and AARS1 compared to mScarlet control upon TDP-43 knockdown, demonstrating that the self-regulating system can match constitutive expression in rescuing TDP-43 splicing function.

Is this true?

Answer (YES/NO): YES